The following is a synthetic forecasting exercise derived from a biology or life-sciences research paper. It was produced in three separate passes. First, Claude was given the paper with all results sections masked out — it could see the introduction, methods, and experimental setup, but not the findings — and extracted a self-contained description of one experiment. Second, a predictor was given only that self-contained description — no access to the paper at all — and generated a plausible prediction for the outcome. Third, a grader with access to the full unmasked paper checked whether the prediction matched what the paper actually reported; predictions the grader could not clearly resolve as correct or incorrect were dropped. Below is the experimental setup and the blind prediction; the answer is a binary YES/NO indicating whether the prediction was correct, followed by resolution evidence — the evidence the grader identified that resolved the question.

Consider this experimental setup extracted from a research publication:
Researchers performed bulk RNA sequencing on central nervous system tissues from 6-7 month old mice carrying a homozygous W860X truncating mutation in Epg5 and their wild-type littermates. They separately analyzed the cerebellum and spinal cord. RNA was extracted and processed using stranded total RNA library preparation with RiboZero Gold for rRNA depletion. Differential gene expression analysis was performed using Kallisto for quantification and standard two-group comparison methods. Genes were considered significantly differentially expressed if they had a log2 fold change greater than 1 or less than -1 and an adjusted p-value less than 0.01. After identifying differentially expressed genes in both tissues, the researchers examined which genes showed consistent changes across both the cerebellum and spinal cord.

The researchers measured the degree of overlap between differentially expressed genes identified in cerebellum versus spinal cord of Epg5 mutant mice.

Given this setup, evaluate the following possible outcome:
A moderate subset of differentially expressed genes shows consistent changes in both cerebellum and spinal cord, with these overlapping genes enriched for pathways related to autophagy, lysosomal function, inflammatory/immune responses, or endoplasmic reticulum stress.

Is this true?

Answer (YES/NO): YES